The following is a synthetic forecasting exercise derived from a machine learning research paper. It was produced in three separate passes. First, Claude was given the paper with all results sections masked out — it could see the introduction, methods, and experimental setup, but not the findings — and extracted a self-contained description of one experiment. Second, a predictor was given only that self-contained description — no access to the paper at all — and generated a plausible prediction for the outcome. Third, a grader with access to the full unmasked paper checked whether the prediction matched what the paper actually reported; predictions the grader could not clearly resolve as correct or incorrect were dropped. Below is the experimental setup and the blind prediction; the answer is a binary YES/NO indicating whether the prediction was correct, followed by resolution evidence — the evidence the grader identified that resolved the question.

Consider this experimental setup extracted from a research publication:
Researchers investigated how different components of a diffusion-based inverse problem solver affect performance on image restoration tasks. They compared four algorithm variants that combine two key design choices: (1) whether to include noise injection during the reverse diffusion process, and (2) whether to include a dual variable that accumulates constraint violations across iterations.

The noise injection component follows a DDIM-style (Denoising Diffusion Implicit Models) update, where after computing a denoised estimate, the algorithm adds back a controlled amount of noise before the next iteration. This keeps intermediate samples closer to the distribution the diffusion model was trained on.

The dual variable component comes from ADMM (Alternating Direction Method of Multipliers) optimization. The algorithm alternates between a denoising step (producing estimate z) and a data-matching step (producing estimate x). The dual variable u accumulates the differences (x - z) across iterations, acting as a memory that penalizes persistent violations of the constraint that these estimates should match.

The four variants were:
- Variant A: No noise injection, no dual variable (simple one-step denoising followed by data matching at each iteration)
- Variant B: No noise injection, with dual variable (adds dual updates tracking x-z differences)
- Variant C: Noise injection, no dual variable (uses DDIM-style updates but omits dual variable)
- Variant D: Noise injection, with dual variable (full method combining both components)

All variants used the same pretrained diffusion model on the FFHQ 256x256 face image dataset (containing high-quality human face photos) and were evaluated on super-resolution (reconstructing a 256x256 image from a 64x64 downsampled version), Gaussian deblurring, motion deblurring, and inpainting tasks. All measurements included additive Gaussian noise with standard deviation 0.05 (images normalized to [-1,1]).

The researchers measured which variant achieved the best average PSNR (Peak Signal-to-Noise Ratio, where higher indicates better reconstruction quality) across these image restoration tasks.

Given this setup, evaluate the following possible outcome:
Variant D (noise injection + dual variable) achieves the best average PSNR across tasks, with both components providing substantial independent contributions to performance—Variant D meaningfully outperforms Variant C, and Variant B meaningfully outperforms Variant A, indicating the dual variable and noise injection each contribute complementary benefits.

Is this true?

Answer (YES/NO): NO